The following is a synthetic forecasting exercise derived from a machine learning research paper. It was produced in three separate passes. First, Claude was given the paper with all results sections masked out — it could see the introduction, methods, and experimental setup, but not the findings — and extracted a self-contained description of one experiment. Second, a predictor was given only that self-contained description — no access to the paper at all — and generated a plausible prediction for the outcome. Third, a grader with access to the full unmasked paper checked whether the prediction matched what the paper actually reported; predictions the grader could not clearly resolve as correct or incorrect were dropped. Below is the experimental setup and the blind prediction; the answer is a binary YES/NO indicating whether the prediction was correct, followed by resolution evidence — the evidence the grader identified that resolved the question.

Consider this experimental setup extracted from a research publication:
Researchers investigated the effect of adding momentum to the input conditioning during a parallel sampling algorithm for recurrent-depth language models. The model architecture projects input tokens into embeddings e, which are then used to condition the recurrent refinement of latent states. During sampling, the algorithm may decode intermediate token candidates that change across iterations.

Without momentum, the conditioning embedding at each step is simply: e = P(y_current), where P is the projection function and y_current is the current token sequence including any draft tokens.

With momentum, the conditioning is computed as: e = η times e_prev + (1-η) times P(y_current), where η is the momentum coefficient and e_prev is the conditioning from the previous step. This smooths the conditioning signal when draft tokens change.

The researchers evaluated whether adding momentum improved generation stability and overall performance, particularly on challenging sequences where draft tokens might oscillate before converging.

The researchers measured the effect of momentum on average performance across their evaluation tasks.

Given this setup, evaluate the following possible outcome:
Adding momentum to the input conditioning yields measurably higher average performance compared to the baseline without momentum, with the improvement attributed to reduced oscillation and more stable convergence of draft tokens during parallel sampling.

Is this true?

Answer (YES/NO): YES